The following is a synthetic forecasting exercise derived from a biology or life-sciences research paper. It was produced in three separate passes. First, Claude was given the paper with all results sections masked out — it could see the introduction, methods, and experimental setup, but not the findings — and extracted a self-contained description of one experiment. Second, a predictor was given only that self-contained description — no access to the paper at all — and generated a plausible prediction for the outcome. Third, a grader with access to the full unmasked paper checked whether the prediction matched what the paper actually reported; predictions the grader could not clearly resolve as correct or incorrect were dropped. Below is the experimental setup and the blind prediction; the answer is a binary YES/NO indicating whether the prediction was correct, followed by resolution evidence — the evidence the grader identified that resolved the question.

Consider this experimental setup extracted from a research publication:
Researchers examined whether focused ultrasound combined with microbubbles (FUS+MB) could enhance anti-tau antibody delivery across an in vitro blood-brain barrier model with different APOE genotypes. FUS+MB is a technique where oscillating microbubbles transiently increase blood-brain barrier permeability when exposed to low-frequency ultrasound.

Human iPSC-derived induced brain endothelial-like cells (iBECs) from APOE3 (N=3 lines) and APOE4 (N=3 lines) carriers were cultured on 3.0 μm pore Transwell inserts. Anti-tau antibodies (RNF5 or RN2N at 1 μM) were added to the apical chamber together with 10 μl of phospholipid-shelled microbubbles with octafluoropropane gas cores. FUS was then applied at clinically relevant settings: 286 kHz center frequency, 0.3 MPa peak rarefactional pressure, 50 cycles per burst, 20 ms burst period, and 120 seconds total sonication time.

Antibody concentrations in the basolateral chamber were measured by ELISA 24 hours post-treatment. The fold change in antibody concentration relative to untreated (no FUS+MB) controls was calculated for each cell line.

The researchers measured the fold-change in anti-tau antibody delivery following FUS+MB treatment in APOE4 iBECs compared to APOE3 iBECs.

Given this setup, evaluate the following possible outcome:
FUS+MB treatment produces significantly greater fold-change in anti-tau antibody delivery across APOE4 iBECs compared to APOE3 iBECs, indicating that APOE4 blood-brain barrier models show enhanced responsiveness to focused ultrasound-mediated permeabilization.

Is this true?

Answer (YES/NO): NO